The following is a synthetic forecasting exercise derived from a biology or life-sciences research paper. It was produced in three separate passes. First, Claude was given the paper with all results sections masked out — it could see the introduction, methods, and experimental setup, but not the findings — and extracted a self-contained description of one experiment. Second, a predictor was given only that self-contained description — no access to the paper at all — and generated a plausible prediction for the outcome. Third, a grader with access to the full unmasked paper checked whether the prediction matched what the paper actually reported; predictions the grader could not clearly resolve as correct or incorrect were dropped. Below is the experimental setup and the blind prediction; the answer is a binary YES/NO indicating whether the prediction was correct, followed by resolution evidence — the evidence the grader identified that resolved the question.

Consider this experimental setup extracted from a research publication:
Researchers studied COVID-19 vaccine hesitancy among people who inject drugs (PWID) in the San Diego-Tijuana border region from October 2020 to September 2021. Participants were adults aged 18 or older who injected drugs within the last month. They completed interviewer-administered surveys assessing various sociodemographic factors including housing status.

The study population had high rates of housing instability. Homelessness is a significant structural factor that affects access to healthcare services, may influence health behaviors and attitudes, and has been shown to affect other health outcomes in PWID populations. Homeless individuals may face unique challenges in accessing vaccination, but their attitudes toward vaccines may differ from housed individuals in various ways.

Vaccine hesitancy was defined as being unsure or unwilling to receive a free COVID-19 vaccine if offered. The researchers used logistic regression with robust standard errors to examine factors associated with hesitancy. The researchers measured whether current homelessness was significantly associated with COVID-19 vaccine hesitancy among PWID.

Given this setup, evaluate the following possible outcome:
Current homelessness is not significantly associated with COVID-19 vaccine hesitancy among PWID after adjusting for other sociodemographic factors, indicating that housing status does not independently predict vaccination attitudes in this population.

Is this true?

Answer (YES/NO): YES